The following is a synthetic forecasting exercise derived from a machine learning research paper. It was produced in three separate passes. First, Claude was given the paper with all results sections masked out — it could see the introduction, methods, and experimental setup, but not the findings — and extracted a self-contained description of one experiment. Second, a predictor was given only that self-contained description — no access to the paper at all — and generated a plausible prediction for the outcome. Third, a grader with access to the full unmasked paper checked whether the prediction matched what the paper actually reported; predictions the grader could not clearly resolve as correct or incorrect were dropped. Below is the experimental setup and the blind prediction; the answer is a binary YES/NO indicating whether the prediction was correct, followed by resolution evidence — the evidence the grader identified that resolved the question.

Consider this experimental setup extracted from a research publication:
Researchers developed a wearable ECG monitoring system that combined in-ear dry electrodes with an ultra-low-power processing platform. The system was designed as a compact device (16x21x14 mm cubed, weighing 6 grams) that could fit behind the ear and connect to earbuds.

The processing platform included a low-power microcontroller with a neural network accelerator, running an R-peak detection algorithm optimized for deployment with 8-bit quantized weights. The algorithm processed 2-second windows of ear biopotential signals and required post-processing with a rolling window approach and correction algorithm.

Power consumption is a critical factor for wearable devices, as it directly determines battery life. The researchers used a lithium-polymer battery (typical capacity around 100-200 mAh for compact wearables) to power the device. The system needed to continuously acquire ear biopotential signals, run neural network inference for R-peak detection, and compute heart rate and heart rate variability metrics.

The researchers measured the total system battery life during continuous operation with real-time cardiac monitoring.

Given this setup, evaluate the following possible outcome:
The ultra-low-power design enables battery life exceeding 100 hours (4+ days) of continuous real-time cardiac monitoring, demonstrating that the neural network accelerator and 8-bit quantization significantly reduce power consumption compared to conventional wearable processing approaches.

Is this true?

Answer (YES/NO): NO